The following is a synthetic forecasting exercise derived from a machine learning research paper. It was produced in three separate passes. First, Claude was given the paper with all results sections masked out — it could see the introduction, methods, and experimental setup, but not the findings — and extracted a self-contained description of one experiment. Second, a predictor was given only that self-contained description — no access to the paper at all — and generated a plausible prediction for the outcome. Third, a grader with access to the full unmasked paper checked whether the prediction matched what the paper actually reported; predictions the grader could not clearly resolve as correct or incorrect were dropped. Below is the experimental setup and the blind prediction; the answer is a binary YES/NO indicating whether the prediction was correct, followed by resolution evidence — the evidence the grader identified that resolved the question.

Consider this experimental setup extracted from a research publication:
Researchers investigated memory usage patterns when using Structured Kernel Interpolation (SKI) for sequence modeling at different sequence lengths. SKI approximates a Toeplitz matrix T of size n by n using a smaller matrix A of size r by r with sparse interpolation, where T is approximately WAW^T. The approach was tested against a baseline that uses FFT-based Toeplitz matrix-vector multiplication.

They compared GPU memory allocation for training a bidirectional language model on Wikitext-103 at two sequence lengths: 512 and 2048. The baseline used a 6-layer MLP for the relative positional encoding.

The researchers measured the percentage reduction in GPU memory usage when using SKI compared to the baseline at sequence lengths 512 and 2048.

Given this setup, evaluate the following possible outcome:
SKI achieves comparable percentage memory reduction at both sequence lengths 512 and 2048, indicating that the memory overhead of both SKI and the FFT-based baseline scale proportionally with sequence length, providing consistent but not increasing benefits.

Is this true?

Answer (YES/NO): NO